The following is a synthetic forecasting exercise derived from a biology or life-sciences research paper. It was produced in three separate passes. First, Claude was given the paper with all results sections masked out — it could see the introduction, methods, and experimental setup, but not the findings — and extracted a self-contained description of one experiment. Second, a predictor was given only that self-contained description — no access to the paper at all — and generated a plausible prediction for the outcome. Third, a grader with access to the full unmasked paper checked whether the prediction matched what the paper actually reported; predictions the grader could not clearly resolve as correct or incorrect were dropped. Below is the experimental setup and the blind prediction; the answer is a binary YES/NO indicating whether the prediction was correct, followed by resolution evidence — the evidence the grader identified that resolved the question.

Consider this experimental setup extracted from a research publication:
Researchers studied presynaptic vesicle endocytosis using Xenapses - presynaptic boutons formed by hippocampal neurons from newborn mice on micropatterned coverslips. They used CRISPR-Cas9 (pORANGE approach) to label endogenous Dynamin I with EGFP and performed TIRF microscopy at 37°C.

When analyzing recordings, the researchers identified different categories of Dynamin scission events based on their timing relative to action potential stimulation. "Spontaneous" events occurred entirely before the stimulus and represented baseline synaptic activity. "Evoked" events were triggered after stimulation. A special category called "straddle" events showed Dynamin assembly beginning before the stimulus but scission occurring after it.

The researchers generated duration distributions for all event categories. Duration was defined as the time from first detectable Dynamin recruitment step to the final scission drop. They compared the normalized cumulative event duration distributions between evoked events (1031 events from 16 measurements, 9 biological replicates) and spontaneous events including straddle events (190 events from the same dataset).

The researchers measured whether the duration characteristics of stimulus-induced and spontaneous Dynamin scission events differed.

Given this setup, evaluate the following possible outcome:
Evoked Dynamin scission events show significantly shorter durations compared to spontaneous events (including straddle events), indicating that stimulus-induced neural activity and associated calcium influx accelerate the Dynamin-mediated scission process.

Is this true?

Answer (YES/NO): NO